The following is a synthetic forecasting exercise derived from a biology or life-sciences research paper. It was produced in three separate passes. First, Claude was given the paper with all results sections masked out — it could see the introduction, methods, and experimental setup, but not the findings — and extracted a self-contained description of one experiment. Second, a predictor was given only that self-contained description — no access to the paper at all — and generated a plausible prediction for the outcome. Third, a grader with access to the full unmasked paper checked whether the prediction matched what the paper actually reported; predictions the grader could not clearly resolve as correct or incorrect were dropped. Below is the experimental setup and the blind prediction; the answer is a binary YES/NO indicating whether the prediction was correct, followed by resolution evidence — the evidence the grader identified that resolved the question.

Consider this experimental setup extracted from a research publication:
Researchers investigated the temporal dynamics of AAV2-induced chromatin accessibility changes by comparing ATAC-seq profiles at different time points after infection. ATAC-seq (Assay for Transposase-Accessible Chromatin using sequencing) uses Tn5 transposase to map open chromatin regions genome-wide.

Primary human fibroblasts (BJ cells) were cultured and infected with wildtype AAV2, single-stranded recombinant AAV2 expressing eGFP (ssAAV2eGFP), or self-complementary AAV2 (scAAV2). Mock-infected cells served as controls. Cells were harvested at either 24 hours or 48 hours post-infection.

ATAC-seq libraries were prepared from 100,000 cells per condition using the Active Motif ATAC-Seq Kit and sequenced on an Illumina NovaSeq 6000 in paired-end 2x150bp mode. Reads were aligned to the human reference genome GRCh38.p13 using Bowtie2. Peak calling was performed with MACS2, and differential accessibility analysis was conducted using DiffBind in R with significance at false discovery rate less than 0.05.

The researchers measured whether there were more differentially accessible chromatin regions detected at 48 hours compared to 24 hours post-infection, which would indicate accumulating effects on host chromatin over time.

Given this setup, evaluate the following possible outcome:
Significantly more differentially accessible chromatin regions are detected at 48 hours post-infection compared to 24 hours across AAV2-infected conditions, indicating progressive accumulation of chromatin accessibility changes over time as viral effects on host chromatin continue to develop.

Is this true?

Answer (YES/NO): NO